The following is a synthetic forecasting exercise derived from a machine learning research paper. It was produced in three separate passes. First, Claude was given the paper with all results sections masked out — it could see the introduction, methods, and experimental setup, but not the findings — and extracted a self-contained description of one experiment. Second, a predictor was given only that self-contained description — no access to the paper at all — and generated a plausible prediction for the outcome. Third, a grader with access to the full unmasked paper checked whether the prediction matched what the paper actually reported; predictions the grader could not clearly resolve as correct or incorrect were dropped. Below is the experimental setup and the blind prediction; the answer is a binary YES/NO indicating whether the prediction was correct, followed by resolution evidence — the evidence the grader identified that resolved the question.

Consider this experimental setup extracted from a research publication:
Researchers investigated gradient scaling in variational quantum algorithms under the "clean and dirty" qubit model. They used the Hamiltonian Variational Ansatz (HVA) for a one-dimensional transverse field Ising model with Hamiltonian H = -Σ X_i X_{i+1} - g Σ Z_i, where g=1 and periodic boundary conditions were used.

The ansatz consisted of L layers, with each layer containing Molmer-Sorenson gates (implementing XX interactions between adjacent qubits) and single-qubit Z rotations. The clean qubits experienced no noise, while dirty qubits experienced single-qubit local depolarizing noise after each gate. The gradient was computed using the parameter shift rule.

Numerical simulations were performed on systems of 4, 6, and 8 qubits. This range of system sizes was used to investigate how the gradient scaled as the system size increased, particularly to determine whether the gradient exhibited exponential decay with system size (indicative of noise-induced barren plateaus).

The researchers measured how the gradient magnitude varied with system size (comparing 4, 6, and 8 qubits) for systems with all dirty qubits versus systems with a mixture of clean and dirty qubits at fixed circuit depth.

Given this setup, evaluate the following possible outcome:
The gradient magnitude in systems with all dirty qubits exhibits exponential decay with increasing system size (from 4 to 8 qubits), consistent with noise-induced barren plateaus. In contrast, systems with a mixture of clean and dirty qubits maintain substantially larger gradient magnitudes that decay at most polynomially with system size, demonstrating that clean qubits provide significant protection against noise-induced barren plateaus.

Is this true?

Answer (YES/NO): NO